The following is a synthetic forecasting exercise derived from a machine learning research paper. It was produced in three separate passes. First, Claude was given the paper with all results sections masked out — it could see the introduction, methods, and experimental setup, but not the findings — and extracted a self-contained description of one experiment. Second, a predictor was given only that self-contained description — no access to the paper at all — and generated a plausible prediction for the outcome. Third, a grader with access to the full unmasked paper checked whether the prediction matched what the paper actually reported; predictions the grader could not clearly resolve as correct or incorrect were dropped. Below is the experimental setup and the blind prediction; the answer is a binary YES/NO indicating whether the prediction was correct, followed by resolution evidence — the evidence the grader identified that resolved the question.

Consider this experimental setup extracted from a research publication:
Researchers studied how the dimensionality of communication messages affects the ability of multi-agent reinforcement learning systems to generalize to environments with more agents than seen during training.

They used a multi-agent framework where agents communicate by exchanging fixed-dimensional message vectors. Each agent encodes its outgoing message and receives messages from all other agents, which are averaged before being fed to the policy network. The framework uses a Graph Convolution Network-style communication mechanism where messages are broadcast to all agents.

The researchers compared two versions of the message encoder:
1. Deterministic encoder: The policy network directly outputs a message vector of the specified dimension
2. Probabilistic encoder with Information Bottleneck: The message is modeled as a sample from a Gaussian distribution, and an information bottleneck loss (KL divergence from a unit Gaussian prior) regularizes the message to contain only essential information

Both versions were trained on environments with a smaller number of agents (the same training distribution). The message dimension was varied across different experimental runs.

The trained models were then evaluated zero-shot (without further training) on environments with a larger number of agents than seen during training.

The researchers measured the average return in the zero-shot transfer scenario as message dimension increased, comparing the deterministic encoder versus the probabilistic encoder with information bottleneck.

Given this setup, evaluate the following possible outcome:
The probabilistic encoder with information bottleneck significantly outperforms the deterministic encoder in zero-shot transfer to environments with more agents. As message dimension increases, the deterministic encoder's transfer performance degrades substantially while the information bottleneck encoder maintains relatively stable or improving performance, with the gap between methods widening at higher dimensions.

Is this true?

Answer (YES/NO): YES